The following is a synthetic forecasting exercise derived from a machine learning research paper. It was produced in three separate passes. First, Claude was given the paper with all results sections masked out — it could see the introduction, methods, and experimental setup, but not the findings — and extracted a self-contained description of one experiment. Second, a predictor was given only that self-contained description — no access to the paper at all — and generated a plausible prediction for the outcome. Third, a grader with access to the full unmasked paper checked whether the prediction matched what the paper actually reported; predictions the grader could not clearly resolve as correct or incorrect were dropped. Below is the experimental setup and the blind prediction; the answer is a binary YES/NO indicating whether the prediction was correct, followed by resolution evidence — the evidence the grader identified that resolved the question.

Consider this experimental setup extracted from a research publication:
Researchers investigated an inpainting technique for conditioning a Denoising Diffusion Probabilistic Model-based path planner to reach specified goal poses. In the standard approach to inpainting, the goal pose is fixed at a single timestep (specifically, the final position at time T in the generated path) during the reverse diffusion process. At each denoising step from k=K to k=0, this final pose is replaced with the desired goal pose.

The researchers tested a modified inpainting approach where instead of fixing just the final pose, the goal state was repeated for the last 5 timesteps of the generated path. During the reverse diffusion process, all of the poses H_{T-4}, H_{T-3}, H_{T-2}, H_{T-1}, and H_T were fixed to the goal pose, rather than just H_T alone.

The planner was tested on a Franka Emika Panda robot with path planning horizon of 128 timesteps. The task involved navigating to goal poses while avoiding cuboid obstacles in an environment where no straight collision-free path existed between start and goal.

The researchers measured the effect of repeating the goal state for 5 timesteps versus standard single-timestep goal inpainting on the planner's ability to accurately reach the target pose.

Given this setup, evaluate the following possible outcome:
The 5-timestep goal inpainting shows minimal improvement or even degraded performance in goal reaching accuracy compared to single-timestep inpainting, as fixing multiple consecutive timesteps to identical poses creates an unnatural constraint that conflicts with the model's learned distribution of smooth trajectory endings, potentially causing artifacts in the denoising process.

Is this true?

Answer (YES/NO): NO